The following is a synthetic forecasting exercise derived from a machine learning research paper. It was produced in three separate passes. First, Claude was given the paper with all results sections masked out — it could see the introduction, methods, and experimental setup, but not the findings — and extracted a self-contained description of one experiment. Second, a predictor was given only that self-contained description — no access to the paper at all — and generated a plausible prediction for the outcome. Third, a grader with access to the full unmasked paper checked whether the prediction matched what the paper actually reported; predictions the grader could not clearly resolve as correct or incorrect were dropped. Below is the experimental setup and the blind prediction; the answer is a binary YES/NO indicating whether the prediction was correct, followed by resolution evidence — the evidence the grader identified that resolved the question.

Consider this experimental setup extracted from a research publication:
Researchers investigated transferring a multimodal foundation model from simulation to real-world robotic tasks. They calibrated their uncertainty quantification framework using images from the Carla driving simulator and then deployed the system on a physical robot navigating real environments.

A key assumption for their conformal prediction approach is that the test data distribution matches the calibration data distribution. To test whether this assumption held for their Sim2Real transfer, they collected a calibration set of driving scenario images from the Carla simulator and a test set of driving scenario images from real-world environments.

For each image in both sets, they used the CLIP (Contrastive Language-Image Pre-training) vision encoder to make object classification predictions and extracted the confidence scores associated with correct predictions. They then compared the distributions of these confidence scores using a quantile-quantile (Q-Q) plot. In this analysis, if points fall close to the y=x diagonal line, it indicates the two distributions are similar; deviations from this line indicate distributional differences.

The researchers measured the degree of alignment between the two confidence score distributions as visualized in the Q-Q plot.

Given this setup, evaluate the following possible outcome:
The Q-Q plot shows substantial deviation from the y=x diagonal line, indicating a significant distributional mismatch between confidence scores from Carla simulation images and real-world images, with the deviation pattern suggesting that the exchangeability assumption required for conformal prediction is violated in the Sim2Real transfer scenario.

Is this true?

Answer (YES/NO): NO